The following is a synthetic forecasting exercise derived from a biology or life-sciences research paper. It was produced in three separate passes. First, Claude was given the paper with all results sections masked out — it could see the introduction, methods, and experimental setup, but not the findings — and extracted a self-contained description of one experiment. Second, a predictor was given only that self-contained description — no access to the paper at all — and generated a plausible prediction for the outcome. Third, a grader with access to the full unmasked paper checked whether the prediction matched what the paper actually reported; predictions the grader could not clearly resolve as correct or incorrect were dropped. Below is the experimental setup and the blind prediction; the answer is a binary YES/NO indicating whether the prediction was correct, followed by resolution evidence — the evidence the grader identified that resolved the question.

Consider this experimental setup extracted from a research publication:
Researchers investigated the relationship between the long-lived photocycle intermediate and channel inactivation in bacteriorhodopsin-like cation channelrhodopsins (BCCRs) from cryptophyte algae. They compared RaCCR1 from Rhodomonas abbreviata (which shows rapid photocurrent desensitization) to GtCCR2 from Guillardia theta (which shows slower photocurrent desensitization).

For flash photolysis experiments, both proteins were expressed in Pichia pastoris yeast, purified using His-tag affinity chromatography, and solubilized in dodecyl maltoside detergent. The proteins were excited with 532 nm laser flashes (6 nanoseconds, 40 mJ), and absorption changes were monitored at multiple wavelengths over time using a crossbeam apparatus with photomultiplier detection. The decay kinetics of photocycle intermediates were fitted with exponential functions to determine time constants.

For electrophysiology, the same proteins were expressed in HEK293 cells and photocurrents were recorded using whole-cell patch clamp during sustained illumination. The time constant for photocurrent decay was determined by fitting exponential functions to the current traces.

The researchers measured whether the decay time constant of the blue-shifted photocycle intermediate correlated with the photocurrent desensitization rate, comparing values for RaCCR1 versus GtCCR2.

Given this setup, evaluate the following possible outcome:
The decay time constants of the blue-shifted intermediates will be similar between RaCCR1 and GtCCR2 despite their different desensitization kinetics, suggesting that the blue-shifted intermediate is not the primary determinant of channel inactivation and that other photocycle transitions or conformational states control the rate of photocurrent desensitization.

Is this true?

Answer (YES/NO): NO